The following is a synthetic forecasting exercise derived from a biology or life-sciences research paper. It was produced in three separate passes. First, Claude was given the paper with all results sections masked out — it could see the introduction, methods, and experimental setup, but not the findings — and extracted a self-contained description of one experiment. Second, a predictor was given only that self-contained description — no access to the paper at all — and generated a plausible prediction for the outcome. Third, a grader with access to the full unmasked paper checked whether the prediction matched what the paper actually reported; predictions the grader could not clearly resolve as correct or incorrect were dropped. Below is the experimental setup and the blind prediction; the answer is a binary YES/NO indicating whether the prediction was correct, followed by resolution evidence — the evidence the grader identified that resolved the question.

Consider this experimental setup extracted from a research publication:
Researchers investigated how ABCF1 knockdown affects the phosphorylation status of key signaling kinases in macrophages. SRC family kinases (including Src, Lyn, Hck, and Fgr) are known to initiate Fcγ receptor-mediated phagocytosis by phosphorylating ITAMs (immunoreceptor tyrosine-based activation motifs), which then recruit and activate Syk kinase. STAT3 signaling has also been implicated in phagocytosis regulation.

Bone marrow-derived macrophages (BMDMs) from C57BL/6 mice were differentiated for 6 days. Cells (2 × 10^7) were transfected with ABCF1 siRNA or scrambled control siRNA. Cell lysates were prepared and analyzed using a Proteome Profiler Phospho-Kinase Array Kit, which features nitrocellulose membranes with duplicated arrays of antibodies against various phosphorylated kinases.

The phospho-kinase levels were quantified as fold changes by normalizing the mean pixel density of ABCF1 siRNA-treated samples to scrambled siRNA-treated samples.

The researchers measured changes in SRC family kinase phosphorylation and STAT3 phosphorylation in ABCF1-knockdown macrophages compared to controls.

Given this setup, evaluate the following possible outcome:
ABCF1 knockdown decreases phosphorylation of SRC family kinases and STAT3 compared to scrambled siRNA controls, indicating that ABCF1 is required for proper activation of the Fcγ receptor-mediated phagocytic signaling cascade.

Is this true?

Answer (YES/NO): YES